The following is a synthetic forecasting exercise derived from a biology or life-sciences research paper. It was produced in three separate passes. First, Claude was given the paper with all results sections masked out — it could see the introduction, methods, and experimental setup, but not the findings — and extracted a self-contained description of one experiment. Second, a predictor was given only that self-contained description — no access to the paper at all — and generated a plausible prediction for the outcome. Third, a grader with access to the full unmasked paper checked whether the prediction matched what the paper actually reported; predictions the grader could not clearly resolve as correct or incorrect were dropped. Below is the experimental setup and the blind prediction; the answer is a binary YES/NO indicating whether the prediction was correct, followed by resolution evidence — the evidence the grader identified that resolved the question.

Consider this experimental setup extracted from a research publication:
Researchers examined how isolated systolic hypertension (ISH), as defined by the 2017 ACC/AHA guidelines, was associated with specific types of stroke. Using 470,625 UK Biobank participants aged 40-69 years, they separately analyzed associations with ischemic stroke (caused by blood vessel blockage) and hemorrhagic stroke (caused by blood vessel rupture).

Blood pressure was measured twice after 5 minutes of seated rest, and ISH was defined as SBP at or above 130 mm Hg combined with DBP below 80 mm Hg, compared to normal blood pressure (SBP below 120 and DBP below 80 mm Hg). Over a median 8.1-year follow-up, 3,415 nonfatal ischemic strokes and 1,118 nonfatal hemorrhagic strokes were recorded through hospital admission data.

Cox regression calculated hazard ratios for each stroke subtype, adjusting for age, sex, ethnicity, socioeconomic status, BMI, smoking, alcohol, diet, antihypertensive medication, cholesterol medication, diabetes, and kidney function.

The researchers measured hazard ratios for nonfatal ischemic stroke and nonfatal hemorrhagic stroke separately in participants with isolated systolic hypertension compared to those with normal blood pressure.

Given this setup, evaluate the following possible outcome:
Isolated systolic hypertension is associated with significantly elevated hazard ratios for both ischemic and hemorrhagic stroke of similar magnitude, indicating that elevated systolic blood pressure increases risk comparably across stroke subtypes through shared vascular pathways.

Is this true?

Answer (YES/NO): NO